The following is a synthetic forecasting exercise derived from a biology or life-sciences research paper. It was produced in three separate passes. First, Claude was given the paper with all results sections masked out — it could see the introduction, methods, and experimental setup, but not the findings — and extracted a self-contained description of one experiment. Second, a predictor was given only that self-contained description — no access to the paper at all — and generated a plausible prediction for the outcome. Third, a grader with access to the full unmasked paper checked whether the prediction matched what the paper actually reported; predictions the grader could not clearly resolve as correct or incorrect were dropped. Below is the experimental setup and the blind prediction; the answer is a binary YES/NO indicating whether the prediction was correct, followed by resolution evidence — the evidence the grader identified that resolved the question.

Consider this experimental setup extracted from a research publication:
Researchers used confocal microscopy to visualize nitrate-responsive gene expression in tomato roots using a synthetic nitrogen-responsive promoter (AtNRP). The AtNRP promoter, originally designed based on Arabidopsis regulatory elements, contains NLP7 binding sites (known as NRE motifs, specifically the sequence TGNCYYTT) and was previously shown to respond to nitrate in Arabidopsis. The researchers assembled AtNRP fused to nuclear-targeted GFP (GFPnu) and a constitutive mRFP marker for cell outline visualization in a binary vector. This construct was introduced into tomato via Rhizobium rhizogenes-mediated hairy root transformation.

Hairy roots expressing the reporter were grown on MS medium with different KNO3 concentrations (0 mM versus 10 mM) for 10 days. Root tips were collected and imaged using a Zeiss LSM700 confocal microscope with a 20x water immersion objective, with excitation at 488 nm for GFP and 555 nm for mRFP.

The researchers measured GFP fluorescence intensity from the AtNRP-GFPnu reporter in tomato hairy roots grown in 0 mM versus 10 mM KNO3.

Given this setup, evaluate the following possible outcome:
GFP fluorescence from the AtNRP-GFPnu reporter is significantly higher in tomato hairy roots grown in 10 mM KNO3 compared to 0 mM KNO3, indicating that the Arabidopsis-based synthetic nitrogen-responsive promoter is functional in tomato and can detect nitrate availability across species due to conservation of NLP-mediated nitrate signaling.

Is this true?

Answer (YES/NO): YES